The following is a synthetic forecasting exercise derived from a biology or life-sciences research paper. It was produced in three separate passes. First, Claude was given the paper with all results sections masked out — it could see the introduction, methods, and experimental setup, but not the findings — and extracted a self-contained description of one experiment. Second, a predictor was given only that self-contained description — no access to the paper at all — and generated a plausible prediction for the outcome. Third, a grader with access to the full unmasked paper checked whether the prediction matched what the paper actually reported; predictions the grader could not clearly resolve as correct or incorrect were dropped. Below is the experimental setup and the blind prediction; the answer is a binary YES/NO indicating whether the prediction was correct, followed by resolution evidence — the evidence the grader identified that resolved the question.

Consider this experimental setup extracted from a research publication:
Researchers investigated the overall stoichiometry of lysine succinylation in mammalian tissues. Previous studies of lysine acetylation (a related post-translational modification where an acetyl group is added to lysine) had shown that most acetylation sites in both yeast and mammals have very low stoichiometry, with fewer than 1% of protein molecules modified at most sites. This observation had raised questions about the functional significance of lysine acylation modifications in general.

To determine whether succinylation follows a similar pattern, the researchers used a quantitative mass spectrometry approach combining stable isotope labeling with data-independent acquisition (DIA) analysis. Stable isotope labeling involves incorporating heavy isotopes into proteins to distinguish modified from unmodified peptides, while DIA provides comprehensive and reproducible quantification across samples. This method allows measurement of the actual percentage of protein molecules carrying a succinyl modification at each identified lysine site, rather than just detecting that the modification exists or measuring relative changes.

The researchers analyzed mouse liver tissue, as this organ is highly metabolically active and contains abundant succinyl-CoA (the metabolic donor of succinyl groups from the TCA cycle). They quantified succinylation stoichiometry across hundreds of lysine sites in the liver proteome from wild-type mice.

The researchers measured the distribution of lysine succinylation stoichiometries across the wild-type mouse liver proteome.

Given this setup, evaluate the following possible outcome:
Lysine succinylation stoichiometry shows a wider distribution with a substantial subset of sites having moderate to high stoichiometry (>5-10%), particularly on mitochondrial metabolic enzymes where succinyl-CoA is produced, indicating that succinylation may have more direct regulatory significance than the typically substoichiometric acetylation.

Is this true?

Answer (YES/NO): NO